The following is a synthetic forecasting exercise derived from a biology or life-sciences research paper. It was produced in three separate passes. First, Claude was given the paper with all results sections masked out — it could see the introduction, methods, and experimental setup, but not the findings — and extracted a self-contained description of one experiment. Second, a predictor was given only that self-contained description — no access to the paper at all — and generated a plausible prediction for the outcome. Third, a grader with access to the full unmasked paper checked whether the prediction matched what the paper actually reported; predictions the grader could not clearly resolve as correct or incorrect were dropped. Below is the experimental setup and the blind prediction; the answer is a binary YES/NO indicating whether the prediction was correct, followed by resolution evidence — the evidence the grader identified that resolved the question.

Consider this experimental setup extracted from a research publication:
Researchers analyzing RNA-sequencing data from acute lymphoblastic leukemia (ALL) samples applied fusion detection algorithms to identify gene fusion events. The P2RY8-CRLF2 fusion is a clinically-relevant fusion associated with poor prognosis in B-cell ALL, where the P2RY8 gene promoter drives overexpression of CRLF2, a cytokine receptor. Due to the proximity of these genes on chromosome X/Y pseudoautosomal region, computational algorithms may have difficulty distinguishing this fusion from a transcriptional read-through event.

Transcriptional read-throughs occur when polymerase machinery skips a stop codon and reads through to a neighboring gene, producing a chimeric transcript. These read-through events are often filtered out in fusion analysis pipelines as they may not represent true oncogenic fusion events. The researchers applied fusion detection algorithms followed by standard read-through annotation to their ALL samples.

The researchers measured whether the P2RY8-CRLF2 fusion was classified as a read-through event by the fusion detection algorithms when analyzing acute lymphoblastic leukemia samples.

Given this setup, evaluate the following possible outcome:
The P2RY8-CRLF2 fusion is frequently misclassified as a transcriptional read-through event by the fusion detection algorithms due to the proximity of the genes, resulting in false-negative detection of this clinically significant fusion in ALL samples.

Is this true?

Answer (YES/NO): YES